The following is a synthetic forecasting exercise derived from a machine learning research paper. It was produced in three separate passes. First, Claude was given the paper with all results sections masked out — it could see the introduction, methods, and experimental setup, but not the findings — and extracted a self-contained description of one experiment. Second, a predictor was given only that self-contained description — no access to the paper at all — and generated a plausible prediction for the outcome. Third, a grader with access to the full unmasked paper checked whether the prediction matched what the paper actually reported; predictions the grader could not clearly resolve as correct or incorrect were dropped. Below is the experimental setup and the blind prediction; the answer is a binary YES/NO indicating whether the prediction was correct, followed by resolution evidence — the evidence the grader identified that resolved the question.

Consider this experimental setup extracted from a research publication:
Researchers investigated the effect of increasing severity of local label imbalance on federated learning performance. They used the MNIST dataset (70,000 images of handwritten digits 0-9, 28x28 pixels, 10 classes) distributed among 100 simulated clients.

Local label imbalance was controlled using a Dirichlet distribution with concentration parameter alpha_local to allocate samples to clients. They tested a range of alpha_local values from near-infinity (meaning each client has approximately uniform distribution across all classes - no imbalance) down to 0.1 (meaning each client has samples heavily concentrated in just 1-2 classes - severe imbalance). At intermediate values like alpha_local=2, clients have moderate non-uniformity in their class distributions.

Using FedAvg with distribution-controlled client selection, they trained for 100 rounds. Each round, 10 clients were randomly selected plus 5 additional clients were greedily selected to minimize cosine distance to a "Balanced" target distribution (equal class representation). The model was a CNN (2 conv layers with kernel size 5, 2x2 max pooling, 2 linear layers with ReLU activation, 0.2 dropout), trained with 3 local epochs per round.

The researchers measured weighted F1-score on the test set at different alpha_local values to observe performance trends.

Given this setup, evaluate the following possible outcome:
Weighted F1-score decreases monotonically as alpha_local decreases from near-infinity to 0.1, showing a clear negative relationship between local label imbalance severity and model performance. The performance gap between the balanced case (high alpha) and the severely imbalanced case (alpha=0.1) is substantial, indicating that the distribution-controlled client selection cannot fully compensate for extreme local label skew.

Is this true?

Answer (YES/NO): NO